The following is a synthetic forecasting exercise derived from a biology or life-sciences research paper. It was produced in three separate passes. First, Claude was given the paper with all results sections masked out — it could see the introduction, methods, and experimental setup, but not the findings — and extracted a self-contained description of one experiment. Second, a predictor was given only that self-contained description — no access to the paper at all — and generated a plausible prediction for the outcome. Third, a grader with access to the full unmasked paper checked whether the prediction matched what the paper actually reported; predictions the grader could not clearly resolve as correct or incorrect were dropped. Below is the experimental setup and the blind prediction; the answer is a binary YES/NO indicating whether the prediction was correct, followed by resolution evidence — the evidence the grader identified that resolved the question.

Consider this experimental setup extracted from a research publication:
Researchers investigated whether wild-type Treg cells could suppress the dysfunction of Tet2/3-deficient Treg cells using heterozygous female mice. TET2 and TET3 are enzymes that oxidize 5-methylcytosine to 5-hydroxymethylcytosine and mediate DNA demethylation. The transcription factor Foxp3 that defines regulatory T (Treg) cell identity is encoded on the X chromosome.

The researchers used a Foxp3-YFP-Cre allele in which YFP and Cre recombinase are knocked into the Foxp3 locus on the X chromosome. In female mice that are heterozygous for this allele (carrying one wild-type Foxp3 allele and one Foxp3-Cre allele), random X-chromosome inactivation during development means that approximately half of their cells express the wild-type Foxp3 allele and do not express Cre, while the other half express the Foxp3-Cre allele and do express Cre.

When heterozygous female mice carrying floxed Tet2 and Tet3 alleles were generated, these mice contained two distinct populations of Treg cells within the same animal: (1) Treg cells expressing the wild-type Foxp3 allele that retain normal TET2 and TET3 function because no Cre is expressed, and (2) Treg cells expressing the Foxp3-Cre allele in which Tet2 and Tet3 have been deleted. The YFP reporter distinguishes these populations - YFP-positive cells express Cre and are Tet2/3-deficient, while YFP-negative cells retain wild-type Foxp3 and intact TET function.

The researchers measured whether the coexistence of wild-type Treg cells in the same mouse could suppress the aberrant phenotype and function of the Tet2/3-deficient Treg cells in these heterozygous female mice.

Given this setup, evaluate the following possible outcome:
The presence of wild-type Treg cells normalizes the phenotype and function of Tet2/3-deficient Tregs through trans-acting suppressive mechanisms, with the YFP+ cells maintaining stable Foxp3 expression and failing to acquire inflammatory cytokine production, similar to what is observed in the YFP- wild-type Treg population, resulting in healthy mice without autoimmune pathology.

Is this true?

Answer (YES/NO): NO